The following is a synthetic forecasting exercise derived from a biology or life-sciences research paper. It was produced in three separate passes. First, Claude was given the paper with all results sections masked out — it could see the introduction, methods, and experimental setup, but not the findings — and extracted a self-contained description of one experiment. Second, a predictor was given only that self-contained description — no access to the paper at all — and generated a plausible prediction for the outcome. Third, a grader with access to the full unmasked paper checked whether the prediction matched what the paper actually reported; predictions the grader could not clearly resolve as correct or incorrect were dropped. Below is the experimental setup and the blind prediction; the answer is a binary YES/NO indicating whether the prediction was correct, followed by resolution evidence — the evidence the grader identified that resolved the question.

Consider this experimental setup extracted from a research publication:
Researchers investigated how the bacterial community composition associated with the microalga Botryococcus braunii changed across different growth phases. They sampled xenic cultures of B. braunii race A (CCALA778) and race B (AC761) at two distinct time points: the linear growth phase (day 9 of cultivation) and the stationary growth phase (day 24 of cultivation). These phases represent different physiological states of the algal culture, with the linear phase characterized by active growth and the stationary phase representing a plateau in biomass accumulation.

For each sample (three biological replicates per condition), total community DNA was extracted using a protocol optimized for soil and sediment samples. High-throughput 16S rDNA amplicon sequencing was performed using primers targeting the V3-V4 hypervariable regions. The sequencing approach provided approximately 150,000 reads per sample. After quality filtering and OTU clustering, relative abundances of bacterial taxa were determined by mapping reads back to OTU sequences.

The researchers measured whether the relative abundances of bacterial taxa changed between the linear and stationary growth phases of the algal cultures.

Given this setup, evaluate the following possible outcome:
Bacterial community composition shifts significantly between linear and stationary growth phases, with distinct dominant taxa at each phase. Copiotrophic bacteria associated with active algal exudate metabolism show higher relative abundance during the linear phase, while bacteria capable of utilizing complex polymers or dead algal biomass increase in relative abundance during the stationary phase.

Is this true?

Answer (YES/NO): NO